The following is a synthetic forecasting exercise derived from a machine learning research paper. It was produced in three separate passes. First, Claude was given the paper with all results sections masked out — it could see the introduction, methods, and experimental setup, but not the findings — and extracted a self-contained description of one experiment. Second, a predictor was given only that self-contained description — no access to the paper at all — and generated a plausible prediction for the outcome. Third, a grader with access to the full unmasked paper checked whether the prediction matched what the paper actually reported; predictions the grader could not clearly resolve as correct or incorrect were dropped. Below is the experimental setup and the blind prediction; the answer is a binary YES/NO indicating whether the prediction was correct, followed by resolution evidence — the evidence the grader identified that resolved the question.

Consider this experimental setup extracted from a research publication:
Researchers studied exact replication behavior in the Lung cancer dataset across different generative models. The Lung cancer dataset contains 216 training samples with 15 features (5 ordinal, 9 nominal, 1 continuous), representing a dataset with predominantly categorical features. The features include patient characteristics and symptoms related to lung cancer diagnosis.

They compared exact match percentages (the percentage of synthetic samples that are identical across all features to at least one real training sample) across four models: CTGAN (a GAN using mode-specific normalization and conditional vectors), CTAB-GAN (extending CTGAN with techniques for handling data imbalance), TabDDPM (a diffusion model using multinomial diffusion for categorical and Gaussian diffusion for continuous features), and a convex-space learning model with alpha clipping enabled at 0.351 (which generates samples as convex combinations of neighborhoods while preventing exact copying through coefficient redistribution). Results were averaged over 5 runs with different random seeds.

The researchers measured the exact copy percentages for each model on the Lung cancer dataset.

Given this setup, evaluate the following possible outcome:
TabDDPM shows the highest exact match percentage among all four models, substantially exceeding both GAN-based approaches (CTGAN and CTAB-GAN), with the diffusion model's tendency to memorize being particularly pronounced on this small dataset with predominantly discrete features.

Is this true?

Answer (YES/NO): NO